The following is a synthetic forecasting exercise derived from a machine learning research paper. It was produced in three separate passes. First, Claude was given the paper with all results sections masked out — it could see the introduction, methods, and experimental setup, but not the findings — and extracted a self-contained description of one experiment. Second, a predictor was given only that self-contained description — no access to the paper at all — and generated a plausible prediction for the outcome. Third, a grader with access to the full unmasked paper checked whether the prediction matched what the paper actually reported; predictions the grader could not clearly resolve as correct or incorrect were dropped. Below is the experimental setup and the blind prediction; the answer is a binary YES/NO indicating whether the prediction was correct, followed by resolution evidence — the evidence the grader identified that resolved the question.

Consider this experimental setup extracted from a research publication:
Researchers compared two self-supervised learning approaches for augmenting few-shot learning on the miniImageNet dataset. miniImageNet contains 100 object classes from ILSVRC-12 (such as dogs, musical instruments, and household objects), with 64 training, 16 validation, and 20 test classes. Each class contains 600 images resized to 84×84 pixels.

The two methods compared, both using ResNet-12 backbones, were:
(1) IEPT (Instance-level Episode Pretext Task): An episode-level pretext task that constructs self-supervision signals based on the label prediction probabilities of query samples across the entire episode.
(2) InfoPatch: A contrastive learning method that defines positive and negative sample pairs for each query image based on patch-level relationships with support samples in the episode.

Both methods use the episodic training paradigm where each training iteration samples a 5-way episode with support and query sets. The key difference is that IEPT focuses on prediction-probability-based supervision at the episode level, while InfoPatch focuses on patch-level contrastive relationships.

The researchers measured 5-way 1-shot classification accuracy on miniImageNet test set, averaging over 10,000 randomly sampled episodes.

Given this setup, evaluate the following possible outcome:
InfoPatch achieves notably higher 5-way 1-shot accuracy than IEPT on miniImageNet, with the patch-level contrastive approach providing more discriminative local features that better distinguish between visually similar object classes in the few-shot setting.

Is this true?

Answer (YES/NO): NO